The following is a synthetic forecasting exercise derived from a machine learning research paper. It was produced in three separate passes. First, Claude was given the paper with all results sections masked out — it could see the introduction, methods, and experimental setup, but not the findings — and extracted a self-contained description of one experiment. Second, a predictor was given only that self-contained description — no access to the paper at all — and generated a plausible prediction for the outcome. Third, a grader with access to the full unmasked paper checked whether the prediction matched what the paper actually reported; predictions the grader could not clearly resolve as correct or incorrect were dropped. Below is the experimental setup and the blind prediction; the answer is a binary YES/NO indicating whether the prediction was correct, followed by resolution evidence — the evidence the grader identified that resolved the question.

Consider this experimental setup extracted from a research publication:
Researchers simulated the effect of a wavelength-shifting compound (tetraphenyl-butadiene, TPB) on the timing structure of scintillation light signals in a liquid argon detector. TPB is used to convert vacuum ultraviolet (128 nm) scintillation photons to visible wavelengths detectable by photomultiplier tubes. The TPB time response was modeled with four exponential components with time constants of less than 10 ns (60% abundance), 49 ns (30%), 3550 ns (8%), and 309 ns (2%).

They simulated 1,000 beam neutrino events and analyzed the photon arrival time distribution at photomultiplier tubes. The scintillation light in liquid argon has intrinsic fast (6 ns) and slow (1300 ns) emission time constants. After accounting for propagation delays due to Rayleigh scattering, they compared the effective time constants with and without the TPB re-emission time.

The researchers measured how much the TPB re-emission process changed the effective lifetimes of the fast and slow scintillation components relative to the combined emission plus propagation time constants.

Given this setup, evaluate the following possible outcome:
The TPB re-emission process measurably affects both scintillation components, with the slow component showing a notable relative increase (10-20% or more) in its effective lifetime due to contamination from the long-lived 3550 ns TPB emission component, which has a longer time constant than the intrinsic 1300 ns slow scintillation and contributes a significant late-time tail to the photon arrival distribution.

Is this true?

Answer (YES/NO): YES